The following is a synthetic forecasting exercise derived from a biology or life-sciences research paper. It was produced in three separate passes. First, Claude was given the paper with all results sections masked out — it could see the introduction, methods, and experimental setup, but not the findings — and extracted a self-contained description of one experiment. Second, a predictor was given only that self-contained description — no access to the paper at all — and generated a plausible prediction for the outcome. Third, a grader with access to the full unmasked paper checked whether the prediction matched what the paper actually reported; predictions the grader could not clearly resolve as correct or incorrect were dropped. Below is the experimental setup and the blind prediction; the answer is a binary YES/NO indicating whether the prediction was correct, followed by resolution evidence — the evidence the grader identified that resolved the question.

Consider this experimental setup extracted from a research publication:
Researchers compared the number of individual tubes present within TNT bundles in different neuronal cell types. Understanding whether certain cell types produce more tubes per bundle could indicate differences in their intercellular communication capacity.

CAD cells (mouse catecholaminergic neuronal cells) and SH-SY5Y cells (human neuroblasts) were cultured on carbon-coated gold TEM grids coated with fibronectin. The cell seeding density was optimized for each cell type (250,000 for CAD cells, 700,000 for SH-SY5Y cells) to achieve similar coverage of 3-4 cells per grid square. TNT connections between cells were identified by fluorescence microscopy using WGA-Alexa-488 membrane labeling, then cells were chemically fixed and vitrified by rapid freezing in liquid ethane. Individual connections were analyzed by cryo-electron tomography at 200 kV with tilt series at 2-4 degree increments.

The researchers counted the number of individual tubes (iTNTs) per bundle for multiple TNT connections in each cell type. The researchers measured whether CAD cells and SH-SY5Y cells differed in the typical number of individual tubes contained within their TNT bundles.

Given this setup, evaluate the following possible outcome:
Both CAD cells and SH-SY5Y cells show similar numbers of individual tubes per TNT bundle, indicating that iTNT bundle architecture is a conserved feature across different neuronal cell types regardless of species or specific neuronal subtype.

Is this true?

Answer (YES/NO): YES